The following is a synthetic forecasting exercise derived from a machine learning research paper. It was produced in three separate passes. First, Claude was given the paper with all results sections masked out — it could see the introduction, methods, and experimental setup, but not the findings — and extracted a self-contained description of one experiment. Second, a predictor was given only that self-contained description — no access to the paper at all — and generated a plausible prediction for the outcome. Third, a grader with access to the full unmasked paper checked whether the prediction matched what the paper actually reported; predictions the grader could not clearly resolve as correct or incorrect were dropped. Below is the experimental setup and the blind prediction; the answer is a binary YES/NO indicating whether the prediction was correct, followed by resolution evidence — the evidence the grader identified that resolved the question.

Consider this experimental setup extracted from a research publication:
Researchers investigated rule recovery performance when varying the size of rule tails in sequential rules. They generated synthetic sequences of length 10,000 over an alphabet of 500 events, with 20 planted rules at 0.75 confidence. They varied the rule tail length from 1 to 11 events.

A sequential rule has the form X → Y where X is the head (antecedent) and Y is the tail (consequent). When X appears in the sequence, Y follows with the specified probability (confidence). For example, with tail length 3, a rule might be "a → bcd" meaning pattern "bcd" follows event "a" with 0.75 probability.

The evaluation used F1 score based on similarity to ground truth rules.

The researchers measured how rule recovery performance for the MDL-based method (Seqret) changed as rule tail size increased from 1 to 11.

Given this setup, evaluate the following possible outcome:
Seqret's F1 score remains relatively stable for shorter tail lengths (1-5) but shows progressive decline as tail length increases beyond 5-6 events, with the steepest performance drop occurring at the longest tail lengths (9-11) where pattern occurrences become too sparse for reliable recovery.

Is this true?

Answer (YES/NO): NO